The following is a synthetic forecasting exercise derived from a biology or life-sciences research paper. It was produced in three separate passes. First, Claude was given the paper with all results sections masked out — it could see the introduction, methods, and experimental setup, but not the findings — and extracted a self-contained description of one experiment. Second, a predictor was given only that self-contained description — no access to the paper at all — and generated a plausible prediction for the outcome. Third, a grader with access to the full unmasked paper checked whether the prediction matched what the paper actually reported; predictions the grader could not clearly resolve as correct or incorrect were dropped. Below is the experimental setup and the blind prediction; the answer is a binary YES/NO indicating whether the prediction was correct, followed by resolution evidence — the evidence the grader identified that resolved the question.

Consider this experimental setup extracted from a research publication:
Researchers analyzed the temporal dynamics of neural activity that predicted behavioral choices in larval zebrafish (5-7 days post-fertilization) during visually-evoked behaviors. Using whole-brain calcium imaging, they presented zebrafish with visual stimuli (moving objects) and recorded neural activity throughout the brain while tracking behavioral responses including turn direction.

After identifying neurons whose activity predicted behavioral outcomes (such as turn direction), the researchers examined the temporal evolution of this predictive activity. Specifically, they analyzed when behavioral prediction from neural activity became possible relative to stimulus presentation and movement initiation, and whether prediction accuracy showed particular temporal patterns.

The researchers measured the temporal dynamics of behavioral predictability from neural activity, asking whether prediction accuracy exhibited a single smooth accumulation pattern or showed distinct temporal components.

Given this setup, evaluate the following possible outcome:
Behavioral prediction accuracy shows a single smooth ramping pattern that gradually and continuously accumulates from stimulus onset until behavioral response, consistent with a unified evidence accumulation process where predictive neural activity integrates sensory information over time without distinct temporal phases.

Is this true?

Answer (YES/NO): NO